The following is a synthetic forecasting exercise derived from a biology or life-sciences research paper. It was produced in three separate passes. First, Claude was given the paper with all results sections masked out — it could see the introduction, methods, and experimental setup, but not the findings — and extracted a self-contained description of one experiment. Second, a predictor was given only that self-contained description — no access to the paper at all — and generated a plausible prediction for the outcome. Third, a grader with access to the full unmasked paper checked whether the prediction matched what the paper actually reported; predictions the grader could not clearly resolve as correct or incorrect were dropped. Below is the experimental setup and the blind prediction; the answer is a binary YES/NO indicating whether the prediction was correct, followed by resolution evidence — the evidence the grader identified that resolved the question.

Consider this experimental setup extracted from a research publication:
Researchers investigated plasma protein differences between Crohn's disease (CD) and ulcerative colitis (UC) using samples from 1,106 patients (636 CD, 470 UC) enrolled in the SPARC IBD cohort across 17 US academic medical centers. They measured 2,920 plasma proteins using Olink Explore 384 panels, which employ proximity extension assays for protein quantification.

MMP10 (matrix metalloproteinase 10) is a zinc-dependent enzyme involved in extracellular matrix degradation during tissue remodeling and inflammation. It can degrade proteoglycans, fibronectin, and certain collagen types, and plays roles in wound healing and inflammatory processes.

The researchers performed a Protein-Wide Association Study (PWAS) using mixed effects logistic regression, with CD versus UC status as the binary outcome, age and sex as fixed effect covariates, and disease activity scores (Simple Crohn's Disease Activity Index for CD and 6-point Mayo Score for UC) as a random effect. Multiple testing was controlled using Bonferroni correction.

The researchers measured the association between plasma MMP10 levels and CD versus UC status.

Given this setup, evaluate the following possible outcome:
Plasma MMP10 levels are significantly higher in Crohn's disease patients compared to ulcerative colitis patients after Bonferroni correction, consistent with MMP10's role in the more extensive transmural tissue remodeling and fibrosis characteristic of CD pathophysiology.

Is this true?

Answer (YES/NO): NO